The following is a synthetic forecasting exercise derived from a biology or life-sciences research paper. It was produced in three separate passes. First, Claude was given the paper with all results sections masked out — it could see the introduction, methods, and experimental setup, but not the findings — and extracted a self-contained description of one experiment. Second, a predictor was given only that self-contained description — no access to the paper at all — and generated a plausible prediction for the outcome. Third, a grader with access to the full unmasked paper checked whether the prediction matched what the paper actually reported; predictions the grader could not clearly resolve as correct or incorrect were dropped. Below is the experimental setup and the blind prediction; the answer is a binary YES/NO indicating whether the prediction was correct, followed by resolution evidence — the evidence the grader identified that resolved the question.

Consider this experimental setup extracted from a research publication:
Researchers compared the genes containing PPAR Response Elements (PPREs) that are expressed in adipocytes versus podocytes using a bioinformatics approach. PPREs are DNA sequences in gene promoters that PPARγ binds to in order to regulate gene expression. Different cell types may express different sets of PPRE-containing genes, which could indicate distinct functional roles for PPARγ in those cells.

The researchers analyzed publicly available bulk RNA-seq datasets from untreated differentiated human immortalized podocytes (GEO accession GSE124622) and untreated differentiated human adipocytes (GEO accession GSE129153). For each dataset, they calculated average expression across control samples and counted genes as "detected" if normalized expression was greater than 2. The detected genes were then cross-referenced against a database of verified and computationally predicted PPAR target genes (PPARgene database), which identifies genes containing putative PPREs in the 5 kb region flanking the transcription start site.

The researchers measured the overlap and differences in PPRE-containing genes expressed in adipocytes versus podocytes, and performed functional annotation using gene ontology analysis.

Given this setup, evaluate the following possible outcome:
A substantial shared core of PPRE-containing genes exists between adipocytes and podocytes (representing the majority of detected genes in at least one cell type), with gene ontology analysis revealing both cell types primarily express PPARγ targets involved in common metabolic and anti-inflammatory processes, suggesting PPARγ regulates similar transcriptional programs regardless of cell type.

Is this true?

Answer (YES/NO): NO